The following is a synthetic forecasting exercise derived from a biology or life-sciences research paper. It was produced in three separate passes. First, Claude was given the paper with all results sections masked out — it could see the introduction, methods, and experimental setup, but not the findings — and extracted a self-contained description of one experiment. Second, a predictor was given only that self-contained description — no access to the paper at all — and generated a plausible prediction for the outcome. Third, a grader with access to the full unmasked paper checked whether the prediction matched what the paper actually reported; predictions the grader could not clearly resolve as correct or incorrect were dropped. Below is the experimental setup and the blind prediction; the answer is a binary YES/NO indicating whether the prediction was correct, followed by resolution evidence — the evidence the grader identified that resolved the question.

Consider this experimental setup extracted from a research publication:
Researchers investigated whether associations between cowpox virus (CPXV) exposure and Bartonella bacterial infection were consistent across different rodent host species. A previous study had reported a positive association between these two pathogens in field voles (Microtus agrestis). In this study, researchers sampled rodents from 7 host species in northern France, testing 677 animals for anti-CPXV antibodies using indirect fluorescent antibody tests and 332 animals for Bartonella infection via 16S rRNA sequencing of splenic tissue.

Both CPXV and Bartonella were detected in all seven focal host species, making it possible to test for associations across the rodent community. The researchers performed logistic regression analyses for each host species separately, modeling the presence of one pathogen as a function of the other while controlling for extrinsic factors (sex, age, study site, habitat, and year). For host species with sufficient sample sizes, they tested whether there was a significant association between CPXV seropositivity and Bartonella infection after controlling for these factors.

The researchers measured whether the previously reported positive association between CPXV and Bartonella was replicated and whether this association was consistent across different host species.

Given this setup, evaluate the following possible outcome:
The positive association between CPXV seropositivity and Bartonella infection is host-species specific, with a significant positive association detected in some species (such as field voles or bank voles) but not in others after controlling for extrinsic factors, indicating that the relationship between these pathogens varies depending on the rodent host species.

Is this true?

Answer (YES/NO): NO